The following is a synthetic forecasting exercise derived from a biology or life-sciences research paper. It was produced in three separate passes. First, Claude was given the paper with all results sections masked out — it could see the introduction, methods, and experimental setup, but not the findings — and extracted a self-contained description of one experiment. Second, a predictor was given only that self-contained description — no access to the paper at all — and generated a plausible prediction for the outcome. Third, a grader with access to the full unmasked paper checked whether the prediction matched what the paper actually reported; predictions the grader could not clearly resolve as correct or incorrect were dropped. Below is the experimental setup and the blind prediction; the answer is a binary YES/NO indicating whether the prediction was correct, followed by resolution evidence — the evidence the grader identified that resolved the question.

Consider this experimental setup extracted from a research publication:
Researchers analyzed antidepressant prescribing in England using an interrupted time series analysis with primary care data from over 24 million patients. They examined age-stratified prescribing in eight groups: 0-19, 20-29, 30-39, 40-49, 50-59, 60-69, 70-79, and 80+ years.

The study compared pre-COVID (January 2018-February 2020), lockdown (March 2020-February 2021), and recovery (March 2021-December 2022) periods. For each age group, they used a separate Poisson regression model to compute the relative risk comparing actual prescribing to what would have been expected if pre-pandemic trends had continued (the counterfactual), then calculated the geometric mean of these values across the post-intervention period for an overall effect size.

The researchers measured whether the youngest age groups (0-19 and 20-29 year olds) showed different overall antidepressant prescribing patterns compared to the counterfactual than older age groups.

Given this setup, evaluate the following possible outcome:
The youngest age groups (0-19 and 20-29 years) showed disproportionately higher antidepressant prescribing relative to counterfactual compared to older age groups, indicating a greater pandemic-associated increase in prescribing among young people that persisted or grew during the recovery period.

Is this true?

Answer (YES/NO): NO